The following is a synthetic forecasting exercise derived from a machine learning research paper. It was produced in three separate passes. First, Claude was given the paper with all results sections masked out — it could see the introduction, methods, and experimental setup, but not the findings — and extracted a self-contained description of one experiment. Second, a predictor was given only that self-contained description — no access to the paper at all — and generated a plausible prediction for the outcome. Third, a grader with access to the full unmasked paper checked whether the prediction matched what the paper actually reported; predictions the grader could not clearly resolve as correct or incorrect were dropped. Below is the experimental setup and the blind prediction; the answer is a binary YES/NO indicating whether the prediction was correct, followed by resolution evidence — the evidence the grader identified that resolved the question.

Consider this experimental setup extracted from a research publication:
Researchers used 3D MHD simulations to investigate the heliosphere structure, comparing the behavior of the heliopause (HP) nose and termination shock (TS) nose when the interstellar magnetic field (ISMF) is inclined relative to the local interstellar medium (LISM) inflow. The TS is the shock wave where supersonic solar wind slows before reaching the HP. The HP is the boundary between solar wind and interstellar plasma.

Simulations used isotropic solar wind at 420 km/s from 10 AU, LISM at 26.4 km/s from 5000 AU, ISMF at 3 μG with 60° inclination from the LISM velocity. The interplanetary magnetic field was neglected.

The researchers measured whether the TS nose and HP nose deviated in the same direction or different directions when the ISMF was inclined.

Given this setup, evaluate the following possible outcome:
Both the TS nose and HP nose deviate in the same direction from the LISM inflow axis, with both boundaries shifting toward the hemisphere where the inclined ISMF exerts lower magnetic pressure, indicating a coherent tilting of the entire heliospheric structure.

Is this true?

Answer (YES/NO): NO